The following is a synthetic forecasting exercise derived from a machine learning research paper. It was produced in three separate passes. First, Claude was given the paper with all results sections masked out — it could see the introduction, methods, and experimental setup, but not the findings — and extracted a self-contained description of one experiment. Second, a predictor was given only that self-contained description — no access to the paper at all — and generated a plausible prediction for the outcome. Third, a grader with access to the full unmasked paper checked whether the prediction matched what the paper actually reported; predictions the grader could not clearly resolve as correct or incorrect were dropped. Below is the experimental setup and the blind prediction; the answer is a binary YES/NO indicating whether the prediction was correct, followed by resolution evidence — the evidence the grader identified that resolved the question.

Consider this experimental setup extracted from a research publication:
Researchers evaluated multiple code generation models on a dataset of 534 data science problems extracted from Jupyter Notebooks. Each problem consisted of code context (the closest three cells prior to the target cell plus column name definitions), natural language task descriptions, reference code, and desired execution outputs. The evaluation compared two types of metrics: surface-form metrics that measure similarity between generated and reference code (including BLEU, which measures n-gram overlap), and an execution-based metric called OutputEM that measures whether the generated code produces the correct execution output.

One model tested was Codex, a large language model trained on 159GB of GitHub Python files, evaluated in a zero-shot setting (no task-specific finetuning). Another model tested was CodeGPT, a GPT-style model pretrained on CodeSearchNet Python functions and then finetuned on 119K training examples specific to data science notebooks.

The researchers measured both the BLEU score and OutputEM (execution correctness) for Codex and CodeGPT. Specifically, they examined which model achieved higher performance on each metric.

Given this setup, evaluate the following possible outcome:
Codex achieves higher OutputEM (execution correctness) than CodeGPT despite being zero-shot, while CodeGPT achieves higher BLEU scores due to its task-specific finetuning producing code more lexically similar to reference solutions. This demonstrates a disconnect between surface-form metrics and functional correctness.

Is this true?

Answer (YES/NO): YES